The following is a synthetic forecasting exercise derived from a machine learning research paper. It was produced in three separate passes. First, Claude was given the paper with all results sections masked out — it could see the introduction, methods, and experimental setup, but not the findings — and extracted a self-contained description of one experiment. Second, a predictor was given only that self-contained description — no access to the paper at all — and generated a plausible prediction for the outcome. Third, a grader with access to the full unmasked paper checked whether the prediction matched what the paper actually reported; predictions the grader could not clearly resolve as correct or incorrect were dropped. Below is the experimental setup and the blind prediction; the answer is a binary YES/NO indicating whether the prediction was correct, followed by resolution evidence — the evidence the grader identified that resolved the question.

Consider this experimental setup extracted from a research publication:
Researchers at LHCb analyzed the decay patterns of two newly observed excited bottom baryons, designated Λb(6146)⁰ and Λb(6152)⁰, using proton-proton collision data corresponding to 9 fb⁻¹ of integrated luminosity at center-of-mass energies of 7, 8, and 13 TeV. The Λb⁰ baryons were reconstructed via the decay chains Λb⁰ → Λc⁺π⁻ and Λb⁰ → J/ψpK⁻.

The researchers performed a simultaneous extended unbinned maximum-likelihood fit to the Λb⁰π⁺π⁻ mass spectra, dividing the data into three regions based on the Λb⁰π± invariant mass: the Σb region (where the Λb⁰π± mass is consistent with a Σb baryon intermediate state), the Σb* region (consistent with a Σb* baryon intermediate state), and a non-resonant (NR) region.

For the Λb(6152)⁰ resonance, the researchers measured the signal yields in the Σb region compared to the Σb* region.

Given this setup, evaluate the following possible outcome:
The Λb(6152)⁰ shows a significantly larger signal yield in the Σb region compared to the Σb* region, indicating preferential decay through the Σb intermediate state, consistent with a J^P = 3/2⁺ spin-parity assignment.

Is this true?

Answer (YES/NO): NO